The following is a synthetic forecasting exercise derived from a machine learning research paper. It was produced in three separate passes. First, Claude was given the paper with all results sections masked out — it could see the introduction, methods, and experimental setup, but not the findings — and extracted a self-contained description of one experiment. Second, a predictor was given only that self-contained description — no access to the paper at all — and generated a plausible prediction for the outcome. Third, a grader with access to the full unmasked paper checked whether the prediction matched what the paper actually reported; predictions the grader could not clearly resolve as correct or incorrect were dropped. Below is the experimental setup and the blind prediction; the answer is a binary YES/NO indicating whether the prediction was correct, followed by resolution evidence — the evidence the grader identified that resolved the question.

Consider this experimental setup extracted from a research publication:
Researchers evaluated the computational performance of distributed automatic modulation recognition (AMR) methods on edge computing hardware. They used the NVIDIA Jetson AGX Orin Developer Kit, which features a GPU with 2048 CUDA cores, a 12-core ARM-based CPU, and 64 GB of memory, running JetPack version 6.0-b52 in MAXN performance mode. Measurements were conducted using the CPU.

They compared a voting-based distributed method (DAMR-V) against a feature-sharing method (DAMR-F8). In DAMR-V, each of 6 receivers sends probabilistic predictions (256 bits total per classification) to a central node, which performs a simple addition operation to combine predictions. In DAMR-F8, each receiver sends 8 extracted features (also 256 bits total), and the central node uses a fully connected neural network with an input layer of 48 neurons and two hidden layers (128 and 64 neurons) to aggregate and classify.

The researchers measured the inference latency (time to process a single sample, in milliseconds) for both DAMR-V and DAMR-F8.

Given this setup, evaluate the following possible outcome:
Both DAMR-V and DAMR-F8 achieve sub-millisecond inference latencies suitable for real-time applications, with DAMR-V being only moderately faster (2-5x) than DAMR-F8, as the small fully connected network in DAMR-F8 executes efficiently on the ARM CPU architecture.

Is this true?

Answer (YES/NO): NO